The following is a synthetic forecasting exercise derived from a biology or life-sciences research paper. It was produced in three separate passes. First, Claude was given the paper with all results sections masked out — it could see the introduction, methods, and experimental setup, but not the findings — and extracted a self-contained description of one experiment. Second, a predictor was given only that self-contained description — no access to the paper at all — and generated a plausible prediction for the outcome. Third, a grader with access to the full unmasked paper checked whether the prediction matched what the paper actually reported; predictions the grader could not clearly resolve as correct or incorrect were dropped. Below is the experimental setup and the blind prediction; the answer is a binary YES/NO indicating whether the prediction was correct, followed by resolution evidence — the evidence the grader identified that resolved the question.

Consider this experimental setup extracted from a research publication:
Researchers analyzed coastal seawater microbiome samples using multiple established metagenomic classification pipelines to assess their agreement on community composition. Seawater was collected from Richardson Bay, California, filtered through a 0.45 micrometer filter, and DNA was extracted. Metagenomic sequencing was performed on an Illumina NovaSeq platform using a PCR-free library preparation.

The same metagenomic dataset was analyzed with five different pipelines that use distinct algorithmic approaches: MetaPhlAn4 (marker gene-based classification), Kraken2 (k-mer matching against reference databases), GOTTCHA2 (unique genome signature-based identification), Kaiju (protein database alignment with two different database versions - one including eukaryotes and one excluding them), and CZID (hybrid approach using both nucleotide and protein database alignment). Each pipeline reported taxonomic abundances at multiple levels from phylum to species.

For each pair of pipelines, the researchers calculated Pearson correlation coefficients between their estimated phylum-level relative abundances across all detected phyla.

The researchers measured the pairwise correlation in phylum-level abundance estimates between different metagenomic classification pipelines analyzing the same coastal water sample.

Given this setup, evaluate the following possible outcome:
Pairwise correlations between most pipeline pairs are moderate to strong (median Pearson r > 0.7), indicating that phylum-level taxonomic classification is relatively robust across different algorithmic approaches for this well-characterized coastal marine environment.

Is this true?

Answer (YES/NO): NO